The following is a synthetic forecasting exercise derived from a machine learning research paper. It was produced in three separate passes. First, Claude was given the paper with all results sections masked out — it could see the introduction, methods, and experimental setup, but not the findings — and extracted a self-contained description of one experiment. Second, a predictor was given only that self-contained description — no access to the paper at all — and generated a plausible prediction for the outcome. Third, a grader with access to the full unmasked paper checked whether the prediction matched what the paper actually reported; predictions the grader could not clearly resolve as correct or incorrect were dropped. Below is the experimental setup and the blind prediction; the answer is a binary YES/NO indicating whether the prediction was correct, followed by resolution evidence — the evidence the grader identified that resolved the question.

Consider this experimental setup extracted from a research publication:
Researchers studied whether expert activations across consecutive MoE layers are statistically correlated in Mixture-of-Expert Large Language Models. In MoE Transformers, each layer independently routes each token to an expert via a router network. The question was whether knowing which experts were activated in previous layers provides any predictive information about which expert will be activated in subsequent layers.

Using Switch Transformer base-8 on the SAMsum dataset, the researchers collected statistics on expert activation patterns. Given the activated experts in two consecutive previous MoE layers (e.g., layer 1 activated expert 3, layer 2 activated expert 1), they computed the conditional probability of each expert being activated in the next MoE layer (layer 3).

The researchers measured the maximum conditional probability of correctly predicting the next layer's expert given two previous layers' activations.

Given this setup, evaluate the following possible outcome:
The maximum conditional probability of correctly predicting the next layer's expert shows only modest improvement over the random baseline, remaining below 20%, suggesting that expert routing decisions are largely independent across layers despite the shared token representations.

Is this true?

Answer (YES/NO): NO